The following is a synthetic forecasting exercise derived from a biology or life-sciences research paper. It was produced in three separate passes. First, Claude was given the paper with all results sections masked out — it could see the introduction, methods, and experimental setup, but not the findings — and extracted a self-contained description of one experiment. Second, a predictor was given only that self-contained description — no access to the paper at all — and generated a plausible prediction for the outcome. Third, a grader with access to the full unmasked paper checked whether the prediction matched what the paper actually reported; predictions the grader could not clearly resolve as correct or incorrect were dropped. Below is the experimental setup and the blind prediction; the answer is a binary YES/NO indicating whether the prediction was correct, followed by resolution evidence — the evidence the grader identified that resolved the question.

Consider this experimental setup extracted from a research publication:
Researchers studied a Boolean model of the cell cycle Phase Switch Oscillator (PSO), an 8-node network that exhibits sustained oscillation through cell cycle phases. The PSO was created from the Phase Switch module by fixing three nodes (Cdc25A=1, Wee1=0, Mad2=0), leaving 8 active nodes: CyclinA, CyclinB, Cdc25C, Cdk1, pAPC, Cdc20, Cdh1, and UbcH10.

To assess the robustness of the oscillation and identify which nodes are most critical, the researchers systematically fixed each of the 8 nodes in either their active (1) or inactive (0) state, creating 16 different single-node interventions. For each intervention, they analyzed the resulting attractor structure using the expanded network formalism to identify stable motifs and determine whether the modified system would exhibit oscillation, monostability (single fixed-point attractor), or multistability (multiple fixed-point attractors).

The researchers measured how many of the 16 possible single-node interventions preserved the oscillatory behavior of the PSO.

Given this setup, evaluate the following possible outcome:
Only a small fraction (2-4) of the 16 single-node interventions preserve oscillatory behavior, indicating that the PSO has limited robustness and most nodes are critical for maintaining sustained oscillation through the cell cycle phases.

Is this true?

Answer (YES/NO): YES